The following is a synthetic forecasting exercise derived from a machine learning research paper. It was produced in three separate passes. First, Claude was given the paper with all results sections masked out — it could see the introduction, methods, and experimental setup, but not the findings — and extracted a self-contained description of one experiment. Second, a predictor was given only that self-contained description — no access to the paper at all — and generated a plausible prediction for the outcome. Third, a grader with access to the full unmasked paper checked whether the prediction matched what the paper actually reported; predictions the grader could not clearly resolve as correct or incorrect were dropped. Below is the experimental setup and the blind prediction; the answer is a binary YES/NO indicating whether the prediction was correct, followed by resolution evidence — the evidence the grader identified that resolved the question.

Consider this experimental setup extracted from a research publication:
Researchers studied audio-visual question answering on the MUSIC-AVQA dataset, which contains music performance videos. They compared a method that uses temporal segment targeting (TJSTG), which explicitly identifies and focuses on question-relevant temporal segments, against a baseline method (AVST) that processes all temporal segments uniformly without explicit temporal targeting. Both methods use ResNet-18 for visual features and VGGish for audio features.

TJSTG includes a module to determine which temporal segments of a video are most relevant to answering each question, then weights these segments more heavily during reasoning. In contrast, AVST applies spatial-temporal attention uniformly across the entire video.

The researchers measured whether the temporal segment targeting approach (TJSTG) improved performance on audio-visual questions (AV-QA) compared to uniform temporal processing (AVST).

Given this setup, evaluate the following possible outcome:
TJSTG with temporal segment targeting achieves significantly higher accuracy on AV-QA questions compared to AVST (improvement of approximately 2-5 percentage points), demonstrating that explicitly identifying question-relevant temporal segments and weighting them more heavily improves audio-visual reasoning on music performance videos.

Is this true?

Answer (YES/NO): NO